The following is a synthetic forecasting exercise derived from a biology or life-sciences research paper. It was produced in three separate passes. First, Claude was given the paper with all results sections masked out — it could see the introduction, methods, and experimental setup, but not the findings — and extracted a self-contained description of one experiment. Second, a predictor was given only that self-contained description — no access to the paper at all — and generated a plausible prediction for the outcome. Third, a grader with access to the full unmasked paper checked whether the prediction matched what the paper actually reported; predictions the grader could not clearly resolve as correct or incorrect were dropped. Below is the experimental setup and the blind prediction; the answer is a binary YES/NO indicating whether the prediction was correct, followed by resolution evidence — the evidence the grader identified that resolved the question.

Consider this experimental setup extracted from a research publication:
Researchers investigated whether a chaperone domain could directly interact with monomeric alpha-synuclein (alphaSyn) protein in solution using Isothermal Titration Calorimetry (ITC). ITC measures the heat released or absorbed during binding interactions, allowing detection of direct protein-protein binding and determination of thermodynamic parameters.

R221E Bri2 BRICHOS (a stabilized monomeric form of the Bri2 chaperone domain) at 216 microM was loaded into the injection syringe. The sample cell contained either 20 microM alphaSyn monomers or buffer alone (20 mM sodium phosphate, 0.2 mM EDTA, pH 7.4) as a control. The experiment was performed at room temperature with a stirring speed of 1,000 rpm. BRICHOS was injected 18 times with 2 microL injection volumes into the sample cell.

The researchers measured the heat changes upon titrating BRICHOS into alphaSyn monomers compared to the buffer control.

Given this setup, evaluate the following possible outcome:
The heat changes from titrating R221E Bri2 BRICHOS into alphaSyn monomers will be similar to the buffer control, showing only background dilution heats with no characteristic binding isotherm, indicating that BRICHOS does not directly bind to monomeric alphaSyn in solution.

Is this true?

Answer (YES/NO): YES